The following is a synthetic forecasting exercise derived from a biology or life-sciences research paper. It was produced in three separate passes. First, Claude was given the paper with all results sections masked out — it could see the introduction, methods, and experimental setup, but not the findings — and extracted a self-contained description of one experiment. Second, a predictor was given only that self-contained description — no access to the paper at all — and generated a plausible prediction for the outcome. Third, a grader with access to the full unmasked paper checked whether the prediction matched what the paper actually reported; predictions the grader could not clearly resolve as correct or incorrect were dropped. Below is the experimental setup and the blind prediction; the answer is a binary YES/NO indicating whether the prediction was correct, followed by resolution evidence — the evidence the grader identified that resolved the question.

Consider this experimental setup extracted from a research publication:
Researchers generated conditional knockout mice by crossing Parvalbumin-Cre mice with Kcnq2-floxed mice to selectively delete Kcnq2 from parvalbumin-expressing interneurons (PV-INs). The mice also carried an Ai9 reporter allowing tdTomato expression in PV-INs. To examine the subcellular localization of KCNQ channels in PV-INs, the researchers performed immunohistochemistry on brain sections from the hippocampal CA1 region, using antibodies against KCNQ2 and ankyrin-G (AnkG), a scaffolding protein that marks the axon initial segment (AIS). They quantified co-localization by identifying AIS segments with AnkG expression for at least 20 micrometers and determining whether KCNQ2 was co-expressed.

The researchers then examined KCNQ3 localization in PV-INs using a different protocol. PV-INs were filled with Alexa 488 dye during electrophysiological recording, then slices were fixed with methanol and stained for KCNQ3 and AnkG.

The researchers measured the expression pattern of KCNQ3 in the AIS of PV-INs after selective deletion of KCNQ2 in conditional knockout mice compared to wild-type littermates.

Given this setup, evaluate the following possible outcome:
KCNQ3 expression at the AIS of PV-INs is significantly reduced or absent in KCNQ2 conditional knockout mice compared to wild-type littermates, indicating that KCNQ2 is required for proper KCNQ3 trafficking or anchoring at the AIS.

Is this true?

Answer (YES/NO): YES